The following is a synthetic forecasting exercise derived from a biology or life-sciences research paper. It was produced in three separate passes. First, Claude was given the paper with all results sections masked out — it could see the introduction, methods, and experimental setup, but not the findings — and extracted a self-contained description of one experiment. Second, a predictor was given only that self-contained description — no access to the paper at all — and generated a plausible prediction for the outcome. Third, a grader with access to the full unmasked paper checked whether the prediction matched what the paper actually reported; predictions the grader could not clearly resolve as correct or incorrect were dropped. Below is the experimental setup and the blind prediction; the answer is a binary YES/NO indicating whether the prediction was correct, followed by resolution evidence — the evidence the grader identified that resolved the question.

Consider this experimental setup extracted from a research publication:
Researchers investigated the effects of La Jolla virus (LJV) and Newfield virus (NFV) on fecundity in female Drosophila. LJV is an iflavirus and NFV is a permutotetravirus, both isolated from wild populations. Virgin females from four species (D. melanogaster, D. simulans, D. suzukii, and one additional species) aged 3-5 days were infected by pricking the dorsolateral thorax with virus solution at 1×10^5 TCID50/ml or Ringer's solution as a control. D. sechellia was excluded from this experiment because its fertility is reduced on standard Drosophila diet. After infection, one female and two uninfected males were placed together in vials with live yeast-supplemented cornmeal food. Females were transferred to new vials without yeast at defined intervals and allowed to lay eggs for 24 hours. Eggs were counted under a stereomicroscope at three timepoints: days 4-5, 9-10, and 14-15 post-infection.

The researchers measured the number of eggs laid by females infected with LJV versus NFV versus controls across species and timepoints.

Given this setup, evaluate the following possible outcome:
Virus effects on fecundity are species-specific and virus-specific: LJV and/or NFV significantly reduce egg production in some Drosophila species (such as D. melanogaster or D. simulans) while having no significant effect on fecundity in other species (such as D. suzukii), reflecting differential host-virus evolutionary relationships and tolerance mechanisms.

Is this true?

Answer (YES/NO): NO